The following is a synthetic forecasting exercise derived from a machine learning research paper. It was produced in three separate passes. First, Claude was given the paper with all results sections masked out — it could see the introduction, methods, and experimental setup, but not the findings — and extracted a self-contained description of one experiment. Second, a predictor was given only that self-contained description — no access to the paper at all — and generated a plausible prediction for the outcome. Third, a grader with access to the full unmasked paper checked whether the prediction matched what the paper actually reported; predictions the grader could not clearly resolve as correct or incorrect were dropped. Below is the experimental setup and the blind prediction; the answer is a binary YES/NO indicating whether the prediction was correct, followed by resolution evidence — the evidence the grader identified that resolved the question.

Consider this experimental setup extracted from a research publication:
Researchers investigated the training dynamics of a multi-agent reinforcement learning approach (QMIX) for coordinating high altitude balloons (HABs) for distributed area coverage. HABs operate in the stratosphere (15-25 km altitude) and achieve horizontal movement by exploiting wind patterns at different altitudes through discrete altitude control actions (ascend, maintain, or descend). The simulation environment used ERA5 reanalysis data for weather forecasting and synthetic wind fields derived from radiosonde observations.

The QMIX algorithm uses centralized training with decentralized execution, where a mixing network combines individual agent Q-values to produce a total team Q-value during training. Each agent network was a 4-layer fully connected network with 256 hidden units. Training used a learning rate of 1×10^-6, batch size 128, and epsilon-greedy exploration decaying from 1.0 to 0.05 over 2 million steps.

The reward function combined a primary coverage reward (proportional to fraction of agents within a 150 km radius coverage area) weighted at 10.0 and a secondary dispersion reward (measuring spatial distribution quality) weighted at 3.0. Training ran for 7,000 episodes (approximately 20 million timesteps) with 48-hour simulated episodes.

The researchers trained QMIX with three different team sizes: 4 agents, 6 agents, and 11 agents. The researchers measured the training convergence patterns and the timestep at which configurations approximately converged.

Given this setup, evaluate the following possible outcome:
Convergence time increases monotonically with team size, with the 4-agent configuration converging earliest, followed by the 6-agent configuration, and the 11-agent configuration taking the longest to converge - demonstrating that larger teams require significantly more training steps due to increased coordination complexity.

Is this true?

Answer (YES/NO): NO